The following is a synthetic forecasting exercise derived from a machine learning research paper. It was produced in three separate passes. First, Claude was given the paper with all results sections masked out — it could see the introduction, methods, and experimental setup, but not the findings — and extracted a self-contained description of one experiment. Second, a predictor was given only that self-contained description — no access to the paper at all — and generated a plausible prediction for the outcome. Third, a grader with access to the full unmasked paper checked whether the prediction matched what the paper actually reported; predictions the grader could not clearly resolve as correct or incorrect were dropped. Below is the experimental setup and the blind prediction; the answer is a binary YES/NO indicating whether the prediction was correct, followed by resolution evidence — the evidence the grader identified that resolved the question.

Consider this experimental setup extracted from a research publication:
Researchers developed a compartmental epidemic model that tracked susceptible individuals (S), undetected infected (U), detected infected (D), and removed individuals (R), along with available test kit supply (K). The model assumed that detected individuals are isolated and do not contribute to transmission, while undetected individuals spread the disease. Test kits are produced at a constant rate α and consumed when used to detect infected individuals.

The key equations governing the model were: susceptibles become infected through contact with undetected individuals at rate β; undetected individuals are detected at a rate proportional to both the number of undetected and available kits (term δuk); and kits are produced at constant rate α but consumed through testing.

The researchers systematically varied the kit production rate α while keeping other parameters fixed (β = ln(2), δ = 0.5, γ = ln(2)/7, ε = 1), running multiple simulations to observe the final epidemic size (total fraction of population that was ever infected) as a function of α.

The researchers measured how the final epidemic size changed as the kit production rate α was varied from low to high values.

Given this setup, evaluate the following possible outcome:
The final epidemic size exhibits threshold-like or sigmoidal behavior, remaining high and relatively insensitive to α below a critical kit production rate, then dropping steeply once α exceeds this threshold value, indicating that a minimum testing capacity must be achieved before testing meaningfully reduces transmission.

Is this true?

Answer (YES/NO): YES